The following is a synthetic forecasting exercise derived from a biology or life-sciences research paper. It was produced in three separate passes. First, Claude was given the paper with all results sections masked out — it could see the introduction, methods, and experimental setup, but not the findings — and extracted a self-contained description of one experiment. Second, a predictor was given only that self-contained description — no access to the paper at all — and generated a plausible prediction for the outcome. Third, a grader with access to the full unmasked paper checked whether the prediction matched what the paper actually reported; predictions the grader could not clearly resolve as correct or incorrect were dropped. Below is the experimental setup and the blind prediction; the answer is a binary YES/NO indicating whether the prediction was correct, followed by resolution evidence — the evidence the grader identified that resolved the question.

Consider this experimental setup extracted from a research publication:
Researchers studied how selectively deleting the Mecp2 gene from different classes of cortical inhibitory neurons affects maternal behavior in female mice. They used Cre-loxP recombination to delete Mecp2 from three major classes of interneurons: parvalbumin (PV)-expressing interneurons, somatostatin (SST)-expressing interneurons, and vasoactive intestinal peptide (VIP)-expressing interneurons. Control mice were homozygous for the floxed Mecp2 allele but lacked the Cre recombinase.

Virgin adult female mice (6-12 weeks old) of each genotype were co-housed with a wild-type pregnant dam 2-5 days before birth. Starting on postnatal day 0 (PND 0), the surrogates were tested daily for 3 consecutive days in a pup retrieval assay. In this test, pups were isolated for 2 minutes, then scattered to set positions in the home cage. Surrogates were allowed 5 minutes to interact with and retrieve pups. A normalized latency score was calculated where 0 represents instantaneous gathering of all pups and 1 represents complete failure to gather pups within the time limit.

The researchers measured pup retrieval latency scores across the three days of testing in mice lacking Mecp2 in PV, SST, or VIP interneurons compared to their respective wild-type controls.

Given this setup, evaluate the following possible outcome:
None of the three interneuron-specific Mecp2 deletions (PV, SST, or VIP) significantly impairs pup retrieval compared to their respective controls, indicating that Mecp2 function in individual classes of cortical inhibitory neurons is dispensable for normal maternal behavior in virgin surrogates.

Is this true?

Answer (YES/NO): NO